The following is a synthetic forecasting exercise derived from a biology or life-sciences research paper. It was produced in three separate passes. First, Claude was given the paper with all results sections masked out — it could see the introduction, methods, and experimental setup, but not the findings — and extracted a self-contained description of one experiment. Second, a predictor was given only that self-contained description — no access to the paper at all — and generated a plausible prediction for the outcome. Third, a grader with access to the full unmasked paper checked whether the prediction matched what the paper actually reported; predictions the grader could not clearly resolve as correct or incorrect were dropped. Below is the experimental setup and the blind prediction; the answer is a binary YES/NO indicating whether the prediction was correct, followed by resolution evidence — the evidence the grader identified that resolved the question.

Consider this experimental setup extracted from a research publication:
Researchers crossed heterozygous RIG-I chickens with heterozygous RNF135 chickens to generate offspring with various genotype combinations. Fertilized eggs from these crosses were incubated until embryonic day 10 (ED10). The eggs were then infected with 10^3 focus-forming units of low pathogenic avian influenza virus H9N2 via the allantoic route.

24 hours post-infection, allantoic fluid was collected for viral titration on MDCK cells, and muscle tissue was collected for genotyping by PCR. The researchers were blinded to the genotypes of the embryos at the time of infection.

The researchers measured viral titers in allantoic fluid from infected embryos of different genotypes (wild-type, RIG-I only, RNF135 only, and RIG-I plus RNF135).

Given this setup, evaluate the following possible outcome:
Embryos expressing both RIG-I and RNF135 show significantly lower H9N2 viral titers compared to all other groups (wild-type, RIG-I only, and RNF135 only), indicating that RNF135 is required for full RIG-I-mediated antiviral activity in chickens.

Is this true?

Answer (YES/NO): NO